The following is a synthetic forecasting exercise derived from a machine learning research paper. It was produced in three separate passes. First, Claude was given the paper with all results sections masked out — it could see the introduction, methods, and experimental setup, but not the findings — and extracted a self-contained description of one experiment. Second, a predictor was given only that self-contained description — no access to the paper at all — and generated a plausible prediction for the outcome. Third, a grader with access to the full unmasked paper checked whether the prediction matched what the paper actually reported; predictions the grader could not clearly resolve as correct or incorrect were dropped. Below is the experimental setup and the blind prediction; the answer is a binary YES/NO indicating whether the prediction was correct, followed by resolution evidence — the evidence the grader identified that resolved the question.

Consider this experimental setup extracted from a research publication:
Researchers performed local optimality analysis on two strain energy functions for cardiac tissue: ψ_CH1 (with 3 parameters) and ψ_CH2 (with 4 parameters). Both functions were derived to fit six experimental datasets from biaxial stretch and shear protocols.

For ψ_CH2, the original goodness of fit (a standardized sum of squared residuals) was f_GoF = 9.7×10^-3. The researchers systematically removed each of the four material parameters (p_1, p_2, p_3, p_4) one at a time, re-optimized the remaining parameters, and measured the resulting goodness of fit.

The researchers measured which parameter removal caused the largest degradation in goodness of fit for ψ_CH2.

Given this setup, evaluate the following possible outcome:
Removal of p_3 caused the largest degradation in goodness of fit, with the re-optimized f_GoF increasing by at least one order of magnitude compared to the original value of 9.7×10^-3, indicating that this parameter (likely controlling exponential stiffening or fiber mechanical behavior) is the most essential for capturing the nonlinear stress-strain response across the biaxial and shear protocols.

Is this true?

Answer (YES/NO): NO